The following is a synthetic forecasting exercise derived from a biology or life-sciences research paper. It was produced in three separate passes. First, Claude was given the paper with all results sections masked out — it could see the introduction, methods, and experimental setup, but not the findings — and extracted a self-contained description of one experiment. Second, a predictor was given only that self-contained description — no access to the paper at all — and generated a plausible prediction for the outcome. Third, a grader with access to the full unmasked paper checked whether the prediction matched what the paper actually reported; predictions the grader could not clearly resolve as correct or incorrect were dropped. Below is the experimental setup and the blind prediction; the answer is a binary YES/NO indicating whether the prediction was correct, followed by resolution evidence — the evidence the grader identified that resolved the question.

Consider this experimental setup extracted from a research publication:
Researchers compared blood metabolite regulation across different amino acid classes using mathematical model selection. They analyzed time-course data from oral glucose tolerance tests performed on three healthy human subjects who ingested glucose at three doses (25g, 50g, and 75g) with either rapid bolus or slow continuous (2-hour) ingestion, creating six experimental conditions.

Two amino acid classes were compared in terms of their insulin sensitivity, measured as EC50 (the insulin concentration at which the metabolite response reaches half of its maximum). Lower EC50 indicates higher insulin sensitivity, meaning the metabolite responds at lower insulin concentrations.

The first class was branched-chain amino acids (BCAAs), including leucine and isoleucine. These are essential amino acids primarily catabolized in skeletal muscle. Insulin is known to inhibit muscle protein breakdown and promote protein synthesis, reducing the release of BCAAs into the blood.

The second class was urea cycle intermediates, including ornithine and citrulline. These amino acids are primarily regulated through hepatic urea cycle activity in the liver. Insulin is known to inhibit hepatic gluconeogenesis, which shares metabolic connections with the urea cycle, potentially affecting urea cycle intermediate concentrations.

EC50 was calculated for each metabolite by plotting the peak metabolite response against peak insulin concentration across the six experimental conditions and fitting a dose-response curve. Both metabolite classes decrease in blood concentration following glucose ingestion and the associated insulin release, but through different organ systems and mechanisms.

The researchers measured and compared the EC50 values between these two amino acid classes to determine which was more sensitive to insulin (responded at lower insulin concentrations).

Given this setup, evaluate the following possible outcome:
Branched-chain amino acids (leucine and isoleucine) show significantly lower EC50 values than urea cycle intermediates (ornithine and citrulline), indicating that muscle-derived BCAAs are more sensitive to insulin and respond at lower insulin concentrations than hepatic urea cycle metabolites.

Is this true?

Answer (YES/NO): NO